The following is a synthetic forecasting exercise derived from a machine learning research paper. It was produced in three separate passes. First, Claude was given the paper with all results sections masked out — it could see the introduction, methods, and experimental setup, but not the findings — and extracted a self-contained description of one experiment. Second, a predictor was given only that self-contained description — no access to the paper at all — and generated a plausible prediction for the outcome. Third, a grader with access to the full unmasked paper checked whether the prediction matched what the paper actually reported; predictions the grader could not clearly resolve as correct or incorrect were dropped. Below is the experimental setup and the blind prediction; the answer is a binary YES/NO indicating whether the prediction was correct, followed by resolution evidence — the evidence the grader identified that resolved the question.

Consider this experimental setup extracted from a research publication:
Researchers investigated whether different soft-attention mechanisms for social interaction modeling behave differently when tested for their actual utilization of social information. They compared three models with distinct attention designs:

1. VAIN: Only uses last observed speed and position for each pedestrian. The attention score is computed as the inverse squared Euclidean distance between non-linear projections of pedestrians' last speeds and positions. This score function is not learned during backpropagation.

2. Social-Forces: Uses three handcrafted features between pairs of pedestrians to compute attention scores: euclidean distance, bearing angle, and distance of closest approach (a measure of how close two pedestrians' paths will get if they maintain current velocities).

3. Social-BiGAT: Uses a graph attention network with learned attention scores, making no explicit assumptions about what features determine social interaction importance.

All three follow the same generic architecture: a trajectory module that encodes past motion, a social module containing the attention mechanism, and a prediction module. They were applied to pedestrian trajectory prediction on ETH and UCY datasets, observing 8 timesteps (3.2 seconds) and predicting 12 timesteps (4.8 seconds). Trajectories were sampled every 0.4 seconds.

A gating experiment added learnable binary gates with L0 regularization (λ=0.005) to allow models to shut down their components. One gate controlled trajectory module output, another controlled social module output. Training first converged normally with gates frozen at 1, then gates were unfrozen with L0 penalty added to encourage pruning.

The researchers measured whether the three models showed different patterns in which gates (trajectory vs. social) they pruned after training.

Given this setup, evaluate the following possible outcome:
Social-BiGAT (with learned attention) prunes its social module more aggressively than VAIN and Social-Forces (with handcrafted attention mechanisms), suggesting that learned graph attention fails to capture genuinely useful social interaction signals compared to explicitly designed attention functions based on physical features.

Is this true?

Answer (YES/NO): NO